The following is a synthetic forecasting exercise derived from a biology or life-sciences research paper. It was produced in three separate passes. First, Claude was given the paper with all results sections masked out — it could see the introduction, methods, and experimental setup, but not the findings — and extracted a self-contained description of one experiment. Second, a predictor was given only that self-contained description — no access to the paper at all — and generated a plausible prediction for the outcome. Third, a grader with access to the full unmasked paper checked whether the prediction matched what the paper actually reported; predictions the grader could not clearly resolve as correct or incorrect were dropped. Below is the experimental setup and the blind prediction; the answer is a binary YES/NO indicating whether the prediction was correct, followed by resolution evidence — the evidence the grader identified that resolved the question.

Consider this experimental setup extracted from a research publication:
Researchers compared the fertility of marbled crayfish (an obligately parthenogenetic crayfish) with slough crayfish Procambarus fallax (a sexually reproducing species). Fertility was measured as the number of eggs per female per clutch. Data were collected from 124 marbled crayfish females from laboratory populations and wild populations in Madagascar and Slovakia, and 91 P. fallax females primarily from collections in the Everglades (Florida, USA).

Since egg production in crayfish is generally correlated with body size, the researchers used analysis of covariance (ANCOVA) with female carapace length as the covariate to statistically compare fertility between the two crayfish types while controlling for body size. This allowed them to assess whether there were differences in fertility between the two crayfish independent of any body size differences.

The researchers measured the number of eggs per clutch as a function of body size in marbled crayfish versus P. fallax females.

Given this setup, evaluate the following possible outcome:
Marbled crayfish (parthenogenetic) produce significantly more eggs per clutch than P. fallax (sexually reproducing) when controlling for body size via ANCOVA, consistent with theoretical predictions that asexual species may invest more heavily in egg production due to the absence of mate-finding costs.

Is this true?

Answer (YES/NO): YES